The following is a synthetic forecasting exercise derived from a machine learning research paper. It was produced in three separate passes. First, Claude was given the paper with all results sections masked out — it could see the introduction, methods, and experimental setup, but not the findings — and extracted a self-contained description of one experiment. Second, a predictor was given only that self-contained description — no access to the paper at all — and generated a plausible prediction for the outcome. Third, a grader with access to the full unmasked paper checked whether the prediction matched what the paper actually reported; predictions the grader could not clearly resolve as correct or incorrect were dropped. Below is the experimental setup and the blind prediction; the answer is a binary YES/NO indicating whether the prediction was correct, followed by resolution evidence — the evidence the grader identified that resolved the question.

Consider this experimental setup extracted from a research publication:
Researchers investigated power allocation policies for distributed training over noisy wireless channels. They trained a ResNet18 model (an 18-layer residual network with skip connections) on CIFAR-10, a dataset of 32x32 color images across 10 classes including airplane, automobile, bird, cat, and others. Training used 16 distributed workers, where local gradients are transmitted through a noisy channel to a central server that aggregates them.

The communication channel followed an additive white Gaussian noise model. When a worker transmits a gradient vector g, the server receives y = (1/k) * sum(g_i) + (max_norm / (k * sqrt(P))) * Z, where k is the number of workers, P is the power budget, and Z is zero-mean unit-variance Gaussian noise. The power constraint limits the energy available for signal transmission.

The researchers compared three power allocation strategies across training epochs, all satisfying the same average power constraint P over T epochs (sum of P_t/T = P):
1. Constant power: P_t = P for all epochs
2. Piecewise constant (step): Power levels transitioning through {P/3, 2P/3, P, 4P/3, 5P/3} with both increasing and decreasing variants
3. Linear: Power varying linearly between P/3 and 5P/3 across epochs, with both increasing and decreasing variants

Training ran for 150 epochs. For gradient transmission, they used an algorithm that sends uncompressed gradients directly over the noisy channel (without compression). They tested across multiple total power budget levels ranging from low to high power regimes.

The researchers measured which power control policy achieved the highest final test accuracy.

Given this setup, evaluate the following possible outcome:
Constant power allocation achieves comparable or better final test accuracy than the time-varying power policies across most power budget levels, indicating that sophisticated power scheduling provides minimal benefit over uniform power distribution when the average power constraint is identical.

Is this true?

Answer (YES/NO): YES